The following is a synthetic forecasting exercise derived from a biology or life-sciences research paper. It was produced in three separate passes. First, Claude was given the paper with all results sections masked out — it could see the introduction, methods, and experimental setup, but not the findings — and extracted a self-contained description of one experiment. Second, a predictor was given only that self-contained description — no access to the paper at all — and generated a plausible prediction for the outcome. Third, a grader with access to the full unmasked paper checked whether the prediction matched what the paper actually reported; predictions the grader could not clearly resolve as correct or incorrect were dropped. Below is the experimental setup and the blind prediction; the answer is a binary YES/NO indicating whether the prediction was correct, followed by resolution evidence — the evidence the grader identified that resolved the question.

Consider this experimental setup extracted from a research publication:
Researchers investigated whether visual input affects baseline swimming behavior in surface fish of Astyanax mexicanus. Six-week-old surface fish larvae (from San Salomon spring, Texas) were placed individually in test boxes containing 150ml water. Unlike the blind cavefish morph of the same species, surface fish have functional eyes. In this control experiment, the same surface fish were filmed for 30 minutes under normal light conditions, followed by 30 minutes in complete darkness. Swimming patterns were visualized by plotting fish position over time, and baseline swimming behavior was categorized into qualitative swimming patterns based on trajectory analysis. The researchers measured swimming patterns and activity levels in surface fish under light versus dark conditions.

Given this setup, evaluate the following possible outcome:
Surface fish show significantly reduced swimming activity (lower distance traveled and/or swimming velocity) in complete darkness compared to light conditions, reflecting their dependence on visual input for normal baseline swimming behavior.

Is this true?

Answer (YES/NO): NO